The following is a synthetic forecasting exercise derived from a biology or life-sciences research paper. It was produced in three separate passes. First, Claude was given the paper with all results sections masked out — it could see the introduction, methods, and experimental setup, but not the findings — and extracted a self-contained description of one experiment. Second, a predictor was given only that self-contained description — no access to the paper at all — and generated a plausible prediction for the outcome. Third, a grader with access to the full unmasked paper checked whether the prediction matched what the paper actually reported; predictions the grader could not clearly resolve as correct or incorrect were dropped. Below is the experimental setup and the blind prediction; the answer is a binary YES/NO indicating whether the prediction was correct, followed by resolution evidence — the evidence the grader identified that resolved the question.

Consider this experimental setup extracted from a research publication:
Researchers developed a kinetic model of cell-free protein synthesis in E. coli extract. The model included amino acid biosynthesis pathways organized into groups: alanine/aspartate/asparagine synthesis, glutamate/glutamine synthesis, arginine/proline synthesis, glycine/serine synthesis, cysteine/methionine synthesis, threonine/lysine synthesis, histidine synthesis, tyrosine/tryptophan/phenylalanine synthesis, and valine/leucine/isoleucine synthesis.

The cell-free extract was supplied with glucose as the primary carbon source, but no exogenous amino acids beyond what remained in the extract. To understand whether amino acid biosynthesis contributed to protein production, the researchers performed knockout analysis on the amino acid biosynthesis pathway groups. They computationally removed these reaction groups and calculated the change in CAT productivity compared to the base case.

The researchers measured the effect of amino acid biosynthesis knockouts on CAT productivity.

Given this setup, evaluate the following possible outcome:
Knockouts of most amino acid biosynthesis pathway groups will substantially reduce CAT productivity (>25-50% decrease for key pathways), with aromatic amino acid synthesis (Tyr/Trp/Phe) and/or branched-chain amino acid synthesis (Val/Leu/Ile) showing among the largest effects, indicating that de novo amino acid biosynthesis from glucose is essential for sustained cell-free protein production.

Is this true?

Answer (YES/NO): NO